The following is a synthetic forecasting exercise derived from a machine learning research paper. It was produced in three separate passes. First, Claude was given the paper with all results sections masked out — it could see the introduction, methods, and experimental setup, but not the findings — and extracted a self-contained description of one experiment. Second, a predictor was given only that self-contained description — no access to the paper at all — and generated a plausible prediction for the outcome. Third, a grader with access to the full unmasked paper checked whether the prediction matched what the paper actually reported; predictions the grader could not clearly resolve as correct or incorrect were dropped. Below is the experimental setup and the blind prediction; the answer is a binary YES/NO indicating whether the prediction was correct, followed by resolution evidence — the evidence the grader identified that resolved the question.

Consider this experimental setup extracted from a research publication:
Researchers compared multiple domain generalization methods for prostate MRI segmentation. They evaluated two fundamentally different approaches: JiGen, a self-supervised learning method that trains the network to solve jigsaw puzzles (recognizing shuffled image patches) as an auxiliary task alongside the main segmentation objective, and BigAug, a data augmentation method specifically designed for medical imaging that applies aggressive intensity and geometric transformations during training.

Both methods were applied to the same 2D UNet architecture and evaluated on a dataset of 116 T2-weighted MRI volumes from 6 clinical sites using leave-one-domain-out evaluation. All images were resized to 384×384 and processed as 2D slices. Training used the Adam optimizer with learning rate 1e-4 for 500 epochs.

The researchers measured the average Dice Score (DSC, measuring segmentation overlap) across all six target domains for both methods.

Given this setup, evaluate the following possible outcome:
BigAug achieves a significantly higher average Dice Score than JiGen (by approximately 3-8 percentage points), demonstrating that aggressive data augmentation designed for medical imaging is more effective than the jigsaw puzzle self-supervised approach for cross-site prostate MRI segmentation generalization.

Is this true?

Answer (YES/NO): NO